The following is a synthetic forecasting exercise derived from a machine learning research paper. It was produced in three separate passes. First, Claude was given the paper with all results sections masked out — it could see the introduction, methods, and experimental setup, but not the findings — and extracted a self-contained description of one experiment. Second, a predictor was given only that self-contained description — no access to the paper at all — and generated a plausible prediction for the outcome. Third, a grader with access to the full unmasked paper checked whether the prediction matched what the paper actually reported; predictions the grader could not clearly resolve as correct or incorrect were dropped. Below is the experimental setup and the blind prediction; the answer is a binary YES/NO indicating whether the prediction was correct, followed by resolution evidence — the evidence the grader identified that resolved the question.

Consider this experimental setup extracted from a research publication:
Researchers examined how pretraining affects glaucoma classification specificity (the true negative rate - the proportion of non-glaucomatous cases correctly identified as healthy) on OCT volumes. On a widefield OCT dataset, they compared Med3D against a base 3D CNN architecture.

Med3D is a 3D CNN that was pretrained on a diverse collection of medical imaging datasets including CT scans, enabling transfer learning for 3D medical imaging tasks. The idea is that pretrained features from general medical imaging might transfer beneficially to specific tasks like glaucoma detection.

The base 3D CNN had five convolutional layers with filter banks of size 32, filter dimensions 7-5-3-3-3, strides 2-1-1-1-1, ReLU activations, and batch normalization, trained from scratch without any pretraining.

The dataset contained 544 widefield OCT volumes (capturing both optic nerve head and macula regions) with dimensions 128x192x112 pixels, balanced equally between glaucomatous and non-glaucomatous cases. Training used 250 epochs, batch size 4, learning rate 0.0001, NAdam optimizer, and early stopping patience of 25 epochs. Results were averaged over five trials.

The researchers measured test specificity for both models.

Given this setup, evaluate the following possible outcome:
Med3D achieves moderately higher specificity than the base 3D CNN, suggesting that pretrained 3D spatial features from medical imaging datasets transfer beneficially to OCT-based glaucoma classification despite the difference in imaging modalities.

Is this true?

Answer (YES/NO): NO